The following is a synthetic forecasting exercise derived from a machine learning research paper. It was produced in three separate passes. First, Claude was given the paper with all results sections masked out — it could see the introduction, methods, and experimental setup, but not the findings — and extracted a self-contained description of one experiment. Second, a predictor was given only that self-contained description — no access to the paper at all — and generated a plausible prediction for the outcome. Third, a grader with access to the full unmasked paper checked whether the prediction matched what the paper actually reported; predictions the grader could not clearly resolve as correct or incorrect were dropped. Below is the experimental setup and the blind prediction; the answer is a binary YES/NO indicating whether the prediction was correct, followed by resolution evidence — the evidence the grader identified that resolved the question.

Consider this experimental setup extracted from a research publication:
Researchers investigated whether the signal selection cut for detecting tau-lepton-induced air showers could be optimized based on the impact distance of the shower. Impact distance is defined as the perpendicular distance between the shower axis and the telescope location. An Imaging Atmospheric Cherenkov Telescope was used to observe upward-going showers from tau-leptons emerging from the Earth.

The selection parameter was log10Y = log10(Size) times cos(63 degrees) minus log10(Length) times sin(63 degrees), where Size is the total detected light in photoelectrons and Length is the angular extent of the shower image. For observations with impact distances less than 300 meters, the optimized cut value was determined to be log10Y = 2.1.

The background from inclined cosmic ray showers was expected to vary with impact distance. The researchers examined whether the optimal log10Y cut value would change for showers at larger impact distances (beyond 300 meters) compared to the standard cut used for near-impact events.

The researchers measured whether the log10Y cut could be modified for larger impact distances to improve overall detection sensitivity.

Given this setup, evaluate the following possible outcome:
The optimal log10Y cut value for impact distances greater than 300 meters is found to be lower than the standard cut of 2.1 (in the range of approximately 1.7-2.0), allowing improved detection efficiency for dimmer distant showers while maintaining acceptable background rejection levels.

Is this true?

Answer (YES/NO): YES